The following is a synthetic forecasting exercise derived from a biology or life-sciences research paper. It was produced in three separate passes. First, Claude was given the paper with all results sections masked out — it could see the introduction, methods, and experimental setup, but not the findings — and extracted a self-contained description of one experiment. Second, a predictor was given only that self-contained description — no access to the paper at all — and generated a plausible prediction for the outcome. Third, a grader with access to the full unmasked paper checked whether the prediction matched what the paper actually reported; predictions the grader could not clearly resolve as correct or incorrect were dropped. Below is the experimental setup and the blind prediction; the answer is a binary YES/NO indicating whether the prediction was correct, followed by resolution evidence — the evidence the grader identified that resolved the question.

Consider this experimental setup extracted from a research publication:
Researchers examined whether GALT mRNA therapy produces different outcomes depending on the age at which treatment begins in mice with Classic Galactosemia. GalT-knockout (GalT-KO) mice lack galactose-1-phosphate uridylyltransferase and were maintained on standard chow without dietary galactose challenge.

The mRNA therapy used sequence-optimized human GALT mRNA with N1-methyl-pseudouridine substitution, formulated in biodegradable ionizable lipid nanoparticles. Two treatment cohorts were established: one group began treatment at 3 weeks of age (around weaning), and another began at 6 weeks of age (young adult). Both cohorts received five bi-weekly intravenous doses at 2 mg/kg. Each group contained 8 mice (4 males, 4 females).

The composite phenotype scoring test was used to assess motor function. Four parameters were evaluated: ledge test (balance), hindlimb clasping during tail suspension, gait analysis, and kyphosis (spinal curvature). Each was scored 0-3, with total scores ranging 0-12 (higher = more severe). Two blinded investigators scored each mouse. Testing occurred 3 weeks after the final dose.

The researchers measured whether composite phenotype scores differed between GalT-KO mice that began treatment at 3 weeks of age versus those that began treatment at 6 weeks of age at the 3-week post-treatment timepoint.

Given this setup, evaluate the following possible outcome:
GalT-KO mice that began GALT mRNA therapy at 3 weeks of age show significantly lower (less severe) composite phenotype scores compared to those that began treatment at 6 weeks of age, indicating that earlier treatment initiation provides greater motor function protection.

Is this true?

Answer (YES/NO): NO